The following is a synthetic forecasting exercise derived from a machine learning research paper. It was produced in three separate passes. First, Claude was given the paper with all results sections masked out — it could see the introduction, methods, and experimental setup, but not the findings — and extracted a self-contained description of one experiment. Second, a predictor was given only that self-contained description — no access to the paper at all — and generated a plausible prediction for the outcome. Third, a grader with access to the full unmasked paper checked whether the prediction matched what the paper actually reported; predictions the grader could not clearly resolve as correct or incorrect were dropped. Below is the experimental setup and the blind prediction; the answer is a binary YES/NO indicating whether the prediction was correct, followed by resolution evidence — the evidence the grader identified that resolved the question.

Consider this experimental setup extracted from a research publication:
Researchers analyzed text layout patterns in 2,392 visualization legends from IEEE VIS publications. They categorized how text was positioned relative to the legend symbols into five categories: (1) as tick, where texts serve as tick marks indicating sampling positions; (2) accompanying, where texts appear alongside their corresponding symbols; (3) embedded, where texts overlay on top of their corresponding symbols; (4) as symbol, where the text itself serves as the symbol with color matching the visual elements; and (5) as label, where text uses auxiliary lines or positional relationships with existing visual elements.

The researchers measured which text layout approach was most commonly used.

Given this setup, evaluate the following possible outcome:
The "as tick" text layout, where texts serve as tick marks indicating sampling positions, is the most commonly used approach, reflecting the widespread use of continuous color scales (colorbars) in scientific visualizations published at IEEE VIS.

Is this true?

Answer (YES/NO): NO